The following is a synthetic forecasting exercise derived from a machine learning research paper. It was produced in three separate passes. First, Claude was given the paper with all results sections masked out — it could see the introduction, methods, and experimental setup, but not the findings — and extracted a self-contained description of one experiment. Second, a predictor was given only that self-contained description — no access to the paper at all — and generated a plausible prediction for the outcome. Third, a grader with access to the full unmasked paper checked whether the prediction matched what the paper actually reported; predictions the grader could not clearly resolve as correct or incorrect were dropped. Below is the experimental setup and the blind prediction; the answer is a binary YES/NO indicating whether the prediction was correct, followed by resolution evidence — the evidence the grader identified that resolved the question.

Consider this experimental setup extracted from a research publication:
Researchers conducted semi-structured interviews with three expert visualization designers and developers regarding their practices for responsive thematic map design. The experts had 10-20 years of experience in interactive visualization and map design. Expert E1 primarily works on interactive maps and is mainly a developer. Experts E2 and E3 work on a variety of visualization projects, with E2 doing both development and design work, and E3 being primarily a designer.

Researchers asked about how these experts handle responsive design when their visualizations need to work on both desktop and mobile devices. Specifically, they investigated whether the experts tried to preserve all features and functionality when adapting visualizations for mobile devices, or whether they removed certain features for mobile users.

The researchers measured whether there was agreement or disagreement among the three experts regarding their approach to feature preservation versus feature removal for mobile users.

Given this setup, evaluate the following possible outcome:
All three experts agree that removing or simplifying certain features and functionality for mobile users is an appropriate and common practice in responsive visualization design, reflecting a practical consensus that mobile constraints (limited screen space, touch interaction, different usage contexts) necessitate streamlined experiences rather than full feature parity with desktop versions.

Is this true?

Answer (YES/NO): NO